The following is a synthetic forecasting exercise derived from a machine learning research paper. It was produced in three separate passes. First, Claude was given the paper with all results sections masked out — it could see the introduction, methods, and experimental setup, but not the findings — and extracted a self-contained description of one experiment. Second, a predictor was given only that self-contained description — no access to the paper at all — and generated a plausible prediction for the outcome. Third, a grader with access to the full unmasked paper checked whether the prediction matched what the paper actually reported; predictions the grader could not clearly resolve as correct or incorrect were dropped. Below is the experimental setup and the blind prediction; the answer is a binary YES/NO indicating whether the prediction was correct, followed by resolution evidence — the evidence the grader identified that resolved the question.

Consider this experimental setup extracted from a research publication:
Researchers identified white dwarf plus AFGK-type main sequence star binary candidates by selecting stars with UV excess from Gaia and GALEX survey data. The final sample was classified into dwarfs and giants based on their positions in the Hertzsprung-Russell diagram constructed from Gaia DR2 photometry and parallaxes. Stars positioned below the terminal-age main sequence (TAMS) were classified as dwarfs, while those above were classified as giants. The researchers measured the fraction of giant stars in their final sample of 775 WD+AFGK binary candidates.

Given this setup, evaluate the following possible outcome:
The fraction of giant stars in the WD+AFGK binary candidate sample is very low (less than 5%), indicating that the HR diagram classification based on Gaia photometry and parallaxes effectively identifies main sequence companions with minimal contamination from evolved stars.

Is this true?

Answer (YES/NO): NO